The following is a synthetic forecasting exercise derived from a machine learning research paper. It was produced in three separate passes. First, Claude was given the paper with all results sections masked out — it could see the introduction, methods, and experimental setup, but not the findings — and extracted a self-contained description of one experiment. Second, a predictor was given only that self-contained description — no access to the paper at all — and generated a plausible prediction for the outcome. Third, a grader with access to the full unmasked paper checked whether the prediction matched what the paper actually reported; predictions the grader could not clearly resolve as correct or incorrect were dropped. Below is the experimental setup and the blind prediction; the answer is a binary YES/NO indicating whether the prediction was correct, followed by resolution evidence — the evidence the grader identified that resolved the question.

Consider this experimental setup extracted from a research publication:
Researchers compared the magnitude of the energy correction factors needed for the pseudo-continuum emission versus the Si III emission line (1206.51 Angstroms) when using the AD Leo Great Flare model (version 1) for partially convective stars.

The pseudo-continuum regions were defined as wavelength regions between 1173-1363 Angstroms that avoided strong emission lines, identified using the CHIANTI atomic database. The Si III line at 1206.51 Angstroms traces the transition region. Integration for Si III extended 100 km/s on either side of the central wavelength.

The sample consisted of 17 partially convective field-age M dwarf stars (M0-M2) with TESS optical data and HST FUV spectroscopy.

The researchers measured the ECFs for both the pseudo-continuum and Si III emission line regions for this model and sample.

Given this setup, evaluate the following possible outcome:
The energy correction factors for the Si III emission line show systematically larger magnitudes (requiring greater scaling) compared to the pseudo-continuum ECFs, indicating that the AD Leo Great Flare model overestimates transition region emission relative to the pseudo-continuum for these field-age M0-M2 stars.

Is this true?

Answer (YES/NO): NO